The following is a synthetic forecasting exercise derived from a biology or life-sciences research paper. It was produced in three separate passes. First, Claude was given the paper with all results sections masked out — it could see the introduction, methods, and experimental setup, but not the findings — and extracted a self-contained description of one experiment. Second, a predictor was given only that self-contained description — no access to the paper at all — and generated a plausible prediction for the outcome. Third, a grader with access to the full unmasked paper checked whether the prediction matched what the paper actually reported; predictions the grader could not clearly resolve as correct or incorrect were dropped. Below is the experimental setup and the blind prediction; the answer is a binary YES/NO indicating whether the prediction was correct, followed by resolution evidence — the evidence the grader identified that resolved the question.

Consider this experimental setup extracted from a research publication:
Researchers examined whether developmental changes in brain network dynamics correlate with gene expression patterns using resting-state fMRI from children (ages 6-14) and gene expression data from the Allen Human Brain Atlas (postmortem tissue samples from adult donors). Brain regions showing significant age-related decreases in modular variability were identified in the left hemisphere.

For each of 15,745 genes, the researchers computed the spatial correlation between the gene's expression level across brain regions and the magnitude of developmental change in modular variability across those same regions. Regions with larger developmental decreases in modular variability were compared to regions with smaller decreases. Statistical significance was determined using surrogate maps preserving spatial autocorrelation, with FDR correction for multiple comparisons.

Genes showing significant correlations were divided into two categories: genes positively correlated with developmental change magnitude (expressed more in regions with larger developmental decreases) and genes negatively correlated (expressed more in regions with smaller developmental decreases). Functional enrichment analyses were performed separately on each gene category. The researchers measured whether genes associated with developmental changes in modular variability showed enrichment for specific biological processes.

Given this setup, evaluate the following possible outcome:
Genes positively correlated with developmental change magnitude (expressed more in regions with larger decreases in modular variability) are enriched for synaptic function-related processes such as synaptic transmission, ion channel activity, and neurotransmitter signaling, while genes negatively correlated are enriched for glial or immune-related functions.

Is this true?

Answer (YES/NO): NO